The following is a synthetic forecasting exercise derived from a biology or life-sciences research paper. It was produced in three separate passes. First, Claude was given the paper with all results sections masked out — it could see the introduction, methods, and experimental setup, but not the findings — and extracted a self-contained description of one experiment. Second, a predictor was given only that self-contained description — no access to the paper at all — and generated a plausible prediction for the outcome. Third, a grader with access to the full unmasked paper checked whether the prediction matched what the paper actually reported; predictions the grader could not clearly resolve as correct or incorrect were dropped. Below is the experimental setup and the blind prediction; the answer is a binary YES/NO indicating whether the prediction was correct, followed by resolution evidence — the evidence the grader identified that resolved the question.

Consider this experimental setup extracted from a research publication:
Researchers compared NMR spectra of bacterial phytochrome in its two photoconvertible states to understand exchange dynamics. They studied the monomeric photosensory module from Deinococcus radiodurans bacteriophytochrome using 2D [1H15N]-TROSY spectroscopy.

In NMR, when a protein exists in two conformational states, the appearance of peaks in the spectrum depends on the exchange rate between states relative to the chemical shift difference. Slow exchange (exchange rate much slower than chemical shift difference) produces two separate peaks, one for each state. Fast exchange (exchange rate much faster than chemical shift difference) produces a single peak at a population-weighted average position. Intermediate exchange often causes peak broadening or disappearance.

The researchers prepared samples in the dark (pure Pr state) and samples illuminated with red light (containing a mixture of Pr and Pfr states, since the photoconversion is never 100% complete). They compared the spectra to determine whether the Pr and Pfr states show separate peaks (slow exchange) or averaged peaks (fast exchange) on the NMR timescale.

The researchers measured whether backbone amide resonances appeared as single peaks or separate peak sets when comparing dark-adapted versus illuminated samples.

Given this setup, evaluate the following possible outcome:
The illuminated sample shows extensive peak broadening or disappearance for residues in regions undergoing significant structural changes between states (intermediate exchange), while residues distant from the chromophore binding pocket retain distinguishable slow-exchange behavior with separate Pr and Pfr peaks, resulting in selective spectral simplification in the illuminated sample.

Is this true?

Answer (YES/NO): NO